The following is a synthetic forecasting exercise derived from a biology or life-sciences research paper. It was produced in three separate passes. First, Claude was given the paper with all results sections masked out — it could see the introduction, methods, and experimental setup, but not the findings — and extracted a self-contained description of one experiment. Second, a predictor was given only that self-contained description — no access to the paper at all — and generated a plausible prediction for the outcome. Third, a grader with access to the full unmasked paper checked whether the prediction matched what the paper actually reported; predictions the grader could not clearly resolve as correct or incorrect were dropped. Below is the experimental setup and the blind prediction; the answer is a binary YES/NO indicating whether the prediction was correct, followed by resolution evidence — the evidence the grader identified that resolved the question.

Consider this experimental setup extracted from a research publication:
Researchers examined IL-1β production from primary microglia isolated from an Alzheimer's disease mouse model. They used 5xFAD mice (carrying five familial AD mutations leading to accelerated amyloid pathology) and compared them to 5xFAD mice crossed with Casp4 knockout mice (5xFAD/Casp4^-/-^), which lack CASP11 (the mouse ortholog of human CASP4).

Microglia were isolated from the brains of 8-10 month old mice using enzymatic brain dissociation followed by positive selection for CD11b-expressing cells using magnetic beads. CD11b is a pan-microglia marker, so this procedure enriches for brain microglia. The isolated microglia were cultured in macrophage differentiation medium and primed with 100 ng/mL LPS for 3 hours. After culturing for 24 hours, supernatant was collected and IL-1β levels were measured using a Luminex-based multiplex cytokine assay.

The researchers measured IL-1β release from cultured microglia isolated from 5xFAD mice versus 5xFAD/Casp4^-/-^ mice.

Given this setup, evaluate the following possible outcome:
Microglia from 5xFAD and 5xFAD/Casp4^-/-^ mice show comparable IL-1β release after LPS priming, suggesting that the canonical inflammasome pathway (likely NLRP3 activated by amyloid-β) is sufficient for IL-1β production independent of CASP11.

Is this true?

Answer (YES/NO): NO